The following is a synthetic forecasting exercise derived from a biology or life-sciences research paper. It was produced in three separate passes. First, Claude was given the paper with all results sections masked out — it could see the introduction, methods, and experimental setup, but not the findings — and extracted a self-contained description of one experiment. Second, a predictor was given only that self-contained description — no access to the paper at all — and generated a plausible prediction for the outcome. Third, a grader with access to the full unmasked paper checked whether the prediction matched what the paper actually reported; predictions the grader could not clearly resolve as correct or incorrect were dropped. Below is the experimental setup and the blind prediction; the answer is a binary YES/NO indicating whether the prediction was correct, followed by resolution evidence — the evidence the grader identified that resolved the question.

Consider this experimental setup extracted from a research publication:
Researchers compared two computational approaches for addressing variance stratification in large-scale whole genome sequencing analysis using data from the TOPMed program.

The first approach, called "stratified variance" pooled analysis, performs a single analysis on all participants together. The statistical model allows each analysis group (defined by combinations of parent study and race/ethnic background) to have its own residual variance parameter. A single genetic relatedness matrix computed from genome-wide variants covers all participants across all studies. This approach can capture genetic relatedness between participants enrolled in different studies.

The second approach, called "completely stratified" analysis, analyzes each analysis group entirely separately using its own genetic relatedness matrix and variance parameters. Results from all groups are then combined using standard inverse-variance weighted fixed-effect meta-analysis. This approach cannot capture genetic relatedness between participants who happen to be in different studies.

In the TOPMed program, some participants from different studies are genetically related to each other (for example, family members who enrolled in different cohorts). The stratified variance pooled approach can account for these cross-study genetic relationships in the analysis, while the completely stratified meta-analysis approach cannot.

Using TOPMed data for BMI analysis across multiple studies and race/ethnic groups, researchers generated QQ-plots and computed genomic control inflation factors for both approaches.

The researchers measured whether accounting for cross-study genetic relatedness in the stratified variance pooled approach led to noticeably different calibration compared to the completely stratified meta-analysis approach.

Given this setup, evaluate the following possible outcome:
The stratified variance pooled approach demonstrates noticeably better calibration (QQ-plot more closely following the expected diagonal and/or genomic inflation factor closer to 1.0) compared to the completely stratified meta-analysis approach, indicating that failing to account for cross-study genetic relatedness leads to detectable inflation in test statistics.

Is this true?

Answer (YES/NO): NO